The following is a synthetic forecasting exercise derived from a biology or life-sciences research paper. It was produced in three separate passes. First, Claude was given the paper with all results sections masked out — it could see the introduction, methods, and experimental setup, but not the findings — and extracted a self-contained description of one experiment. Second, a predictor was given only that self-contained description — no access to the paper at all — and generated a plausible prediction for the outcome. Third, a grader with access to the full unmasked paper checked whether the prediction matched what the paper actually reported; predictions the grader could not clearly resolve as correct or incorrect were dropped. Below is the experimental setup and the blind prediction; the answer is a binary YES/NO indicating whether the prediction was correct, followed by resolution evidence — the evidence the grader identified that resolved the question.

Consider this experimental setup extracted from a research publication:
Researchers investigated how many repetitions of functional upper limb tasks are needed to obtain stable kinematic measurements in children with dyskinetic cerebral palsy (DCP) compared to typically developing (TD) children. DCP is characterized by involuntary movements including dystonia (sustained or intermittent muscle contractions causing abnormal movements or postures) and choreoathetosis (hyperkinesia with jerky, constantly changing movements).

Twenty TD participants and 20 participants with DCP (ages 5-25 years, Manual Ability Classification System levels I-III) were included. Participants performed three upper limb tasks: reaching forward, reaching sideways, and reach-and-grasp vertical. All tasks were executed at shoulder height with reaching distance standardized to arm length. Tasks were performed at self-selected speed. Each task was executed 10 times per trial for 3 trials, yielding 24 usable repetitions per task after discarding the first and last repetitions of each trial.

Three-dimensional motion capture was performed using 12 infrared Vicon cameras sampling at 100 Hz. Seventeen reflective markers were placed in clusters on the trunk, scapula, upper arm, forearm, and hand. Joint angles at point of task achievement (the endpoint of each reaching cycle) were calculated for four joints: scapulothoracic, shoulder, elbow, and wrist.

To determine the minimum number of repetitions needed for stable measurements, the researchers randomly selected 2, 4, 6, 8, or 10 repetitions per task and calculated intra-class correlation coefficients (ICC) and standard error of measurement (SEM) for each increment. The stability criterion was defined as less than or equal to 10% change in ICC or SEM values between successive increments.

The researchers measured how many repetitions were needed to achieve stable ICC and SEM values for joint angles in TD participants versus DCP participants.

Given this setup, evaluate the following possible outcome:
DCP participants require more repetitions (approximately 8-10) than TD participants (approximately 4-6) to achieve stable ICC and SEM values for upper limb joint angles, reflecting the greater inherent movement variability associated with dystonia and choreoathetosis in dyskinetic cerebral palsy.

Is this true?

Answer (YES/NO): NO